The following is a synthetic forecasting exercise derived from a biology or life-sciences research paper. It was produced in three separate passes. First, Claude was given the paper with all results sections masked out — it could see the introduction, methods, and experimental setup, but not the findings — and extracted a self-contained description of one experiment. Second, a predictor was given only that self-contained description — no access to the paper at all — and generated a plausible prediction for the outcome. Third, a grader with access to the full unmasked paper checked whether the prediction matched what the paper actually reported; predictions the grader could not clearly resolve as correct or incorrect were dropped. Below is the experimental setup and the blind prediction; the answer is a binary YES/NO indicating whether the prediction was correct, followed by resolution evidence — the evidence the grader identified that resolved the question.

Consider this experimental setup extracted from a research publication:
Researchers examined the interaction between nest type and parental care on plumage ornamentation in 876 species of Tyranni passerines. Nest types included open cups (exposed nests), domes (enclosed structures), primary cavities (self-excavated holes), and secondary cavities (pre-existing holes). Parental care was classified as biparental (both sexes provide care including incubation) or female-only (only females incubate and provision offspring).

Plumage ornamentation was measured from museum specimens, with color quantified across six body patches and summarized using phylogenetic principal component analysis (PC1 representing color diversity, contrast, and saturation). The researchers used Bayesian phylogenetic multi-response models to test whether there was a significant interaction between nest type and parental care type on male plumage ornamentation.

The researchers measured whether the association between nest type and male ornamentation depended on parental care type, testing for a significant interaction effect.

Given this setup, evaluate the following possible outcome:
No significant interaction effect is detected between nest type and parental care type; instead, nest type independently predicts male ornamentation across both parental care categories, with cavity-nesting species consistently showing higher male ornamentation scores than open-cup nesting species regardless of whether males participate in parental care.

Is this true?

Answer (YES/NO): NO